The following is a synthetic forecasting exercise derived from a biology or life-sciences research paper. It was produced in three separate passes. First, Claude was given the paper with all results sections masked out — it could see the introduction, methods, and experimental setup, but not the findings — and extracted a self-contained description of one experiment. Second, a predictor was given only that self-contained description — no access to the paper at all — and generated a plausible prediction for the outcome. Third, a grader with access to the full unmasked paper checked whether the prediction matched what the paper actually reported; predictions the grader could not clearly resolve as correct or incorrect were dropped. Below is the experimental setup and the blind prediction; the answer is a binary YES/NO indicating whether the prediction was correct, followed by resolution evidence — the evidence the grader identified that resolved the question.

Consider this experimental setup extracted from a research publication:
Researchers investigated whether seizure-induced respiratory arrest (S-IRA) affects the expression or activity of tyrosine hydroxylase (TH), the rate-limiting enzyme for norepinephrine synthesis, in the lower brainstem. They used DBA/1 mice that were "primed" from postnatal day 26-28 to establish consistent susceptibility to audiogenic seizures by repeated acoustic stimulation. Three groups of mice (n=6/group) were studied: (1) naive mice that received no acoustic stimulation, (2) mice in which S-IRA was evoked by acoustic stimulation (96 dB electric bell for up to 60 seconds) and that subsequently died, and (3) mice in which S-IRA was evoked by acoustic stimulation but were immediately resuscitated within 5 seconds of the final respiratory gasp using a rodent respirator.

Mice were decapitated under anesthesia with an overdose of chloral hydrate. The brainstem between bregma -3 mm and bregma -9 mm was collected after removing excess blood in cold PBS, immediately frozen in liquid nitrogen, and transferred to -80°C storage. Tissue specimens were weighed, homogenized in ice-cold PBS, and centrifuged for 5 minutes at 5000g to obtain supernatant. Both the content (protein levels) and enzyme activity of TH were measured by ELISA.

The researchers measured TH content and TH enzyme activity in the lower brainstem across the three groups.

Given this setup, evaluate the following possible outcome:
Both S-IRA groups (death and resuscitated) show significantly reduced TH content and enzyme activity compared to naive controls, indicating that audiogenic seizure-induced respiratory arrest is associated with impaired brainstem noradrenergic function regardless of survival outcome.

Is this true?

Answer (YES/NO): NO